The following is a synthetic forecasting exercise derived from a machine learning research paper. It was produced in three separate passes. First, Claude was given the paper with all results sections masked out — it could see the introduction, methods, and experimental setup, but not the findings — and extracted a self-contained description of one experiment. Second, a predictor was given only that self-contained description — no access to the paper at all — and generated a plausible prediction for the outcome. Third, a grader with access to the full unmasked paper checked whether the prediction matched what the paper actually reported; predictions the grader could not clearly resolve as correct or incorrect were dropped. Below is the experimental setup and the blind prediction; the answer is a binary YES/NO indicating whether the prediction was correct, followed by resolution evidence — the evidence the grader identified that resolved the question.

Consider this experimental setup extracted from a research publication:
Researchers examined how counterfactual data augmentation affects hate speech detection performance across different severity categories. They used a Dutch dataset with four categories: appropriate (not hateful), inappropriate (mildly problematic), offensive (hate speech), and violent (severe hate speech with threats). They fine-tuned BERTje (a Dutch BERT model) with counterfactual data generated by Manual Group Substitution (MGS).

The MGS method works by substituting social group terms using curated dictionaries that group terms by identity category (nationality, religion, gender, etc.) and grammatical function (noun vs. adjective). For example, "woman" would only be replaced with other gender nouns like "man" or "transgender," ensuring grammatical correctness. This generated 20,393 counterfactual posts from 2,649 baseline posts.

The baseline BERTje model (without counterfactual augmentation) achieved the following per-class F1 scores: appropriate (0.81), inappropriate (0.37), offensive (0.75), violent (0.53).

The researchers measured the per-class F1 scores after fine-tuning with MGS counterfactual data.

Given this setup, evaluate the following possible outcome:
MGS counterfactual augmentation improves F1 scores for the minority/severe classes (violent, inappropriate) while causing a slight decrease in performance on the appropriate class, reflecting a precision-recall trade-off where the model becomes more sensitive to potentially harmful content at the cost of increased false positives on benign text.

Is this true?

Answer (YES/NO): NO